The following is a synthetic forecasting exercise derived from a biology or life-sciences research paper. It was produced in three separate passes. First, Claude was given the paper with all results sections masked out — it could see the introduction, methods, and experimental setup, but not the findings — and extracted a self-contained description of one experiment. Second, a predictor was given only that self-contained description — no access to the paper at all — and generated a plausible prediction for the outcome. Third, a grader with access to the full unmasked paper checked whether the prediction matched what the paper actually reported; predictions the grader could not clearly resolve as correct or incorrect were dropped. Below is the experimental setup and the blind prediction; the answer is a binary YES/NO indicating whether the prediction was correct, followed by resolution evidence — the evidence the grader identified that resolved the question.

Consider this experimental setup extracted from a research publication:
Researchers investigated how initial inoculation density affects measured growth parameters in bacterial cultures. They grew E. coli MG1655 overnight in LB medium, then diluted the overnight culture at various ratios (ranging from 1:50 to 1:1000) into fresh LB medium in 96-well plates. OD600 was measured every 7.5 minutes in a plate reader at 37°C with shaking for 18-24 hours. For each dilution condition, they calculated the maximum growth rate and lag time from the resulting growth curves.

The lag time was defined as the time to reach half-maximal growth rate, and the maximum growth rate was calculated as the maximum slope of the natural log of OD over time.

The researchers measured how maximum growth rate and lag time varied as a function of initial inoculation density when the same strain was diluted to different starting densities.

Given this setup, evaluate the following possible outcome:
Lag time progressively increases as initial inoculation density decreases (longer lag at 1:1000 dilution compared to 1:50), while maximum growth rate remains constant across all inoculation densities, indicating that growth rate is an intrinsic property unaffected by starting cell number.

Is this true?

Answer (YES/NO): NO